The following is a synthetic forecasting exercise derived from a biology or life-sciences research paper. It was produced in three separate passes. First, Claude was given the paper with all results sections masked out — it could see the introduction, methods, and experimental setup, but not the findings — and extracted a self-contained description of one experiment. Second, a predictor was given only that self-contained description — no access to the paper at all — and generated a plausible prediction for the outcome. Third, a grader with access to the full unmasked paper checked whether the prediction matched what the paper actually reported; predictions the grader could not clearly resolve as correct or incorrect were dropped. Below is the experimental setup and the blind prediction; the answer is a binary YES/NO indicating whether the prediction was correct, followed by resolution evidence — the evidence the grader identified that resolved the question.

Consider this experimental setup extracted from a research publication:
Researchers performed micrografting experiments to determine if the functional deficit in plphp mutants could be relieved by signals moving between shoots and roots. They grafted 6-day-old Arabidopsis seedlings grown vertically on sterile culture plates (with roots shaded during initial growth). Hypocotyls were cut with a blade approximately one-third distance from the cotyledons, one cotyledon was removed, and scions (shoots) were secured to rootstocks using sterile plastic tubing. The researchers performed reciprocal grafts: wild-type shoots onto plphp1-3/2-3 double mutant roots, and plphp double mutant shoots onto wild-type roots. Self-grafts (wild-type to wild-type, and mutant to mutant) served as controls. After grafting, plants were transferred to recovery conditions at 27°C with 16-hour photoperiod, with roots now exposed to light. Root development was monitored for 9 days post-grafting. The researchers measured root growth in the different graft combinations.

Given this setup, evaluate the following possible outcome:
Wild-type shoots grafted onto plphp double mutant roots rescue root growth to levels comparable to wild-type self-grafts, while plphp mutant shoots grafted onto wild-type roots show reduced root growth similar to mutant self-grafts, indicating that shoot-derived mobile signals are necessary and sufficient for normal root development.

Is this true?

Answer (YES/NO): NO